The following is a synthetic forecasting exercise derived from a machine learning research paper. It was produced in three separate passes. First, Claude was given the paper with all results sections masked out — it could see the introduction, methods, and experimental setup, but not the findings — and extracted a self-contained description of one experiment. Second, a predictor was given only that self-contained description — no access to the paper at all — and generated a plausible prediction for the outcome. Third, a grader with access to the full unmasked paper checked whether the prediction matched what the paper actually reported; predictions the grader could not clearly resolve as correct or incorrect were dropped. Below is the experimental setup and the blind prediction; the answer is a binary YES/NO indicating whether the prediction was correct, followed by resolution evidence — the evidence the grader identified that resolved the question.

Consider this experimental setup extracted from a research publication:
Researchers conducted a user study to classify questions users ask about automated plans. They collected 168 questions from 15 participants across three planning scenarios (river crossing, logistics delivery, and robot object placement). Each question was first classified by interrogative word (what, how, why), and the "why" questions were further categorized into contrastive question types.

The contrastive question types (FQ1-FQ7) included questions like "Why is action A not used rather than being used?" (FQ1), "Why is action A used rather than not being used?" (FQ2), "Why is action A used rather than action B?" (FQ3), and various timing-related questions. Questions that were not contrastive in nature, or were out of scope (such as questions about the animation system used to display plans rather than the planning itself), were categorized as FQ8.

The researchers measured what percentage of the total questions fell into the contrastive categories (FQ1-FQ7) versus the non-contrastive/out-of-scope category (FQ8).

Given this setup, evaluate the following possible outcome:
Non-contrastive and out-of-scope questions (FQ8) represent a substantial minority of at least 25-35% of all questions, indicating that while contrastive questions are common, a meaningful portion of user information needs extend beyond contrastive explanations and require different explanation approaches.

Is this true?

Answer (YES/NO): NO